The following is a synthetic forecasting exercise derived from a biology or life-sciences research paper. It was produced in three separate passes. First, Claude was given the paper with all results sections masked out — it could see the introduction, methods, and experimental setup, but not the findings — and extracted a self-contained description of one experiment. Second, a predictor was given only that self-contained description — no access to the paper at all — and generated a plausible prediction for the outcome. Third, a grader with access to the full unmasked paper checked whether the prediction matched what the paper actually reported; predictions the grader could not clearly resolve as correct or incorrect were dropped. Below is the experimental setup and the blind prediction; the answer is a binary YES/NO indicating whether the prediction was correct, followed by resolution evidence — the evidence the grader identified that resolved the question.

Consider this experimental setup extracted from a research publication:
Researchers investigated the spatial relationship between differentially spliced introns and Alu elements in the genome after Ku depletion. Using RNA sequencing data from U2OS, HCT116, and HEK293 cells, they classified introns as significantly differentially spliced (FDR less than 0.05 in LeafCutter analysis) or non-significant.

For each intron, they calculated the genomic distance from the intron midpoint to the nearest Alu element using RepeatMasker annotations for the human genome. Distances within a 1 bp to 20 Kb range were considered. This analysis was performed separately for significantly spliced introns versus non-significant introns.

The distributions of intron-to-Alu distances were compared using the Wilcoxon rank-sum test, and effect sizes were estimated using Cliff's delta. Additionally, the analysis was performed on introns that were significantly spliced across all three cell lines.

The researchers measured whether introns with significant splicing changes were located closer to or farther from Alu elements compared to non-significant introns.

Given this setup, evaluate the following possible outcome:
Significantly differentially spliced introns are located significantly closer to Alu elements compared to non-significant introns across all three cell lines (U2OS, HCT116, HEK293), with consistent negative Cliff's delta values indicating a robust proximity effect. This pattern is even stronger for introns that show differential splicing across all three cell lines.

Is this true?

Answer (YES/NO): YES